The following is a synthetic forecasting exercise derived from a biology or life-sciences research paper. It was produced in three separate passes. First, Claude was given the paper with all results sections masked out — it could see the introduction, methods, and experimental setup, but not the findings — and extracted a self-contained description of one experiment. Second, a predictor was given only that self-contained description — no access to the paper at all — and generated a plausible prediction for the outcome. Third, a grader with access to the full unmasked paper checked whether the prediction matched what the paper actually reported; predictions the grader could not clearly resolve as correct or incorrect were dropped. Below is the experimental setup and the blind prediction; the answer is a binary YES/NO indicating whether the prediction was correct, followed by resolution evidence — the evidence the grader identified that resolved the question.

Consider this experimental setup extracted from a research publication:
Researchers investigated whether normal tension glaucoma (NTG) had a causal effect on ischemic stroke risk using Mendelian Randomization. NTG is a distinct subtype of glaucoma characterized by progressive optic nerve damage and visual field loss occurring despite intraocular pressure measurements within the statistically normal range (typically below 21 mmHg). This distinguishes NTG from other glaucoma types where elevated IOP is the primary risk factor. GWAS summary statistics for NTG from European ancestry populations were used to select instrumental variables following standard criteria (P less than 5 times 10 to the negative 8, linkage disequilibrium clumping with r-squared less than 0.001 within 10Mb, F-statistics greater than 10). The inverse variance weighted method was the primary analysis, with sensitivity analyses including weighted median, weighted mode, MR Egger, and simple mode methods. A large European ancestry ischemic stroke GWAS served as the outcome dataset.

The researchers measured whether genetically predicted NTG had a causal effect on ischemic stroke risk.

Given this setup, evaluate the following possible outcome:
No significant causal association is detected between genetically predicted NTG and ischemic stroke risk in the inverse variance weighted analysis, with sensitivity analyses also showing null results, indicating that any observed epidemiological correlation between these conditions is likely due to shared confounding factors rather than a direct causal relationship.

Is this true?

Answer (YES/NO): YES